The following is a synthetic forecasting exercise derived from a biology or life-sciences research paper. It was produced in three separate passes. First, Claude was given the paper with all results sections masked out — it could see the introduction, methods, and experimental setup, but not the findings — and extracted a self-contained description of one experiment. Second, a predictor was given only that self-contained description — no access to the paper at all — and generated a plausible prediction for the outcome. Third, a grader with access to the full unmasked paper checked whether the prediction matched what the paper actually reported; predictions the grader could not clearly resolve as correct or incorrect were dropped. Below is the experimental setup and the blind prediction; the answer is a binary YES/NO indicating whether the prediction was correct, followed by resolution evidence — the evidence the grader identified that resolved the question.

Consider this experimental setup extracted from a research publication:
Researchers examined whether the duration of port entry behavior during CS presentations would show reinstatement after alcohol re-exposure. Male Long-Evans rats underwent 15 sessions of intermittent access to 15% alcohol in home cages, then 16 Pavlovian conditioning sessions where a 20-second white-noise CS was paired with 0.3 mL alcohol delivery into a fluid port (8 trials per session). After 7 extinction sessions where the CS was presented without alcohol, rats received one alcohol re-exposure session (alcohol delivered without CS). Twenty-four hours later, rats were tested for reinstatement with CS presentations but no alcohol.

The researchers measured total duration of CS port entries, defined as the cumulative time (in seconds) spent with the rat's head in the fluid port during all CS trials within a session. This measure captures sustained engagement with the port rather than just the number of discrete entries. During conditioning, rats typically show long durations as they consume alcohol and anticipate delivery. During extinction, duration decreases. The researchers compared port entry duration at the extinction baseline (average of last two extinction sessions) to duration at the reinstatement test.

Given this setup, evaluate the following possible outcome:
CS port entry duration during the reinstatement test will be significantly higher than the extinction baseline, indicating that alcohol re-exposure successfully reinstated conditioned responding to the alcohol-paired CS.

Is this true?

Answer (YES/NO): YES